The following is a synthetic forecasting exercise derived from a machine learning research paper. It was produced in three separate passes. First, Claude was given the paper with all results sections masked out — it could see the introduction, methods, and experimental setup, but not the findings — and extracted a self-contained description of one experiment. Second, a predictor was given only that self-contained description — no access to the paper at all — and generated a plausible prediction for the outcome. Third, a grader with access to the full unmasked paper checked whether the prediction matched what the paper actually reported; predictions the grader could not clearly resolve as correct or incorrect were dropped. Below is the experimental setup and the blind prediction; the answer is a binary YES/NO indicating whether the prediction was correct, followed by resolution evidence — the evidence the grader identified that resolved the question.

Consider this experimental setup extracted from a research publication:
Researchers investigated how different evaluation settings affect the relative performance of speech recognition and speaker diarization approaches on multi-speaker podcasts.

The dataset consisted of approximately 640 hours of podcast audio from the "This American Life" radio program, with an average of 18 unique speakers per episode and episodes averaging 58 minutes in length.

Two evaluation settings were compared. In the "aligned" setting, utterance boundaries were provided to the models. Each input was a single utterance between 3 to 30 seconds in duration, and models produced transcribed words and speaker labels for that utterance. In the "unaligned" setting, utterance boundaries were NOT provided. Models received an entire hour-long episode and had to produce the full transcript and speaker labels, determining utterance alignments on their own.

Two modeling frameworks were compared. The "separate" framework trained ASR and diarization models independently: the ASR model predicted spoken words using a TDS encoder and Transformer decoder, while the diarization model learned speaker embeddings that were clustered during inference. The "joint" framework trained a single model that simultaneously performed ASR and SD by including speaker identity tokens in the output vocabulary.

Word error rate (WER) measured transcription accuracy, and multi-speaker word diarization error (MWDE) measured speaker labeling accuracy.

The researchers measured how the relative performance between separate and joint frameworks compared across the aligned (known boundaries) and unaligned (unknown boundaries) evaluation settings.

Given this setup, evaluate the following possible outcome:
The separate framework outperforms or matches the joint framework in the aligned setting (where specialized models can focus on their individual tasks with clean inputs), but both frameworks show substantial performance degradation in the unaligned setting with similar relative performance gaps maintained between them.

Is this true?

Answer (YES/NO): NO